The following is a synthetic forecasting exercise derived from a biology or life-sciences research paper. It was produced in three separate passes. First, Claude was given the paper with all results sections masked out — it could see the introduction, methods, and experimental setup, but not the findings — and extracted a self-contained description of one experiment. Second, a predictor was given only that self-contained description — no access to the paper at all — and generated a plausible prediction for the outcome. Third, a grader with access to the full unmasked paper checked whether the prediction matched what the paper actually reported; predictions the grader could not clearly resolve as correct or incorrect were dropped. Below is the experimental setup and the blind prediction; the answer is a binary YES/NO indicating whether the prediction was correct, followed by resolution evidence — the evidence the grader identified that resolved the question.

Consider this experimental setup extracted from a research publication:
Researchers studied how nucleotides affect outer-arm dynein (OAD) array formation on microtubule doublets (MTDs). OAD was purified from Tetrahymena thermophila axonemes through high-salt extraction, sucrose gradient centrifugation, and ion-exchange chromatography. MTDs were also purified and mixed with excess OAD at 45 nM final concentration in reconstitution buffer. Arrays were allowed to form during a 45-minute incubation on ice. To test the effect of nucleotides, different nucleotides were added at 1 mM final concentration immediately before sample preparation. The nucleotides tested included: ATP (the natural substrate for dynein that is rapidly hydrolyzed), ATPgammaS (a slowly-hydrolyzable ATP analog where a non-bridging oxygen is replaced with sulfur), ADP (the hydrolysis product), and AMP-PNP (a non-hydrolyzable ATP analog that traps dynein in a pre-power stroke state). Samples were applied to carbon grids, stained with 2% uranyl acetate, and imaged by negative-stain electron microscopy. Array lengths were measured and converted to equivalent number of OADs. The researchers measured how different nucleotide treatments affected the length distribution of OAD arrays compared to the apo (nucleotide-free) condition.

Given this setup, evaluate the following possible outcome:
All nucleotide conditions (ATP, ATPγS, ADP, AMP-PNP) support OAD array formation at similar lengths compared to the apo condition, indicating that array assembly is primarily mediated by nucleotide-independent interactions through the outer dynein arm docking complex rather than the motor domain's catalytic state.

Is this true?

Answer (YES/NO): NO